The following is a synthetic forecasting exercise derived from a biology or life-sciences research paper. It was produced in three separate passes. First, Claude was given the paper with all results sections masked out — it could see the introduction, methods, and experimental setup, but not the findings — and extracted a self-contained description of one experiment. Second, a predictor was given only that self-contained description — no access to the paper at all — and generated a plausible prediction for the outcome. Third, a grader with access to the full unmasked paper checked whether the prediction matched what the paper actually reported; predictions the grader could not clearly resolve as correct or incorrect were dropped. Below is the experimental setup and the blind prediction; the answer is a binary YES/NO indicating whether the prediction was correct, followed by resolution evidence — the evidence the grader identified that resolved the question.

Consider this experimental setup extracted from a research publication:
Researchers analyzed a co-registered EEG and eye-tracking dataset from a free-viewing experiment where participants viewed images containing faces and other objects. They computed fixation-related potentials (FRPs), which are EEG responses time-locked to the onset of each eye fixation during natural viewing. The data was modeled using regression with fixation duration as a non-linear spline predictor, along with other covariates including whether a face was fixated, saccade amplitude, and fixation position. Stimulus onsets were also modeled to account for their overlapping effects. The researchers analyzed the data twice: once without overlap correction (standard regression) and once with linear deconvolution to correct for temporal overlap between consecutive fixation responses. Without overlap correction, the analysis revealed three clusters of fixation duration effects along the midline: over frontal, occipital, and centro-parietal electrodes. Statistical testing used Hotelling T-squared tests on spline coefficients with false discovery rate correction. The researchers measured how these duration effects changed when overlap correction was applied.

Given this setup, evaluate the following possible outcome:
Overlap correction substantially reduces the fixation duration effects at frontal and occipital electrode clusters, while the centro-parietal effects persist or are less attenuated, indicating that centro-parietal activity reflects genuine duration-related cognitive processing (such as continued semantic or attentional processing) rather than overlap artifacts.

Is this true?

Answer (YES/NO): YES